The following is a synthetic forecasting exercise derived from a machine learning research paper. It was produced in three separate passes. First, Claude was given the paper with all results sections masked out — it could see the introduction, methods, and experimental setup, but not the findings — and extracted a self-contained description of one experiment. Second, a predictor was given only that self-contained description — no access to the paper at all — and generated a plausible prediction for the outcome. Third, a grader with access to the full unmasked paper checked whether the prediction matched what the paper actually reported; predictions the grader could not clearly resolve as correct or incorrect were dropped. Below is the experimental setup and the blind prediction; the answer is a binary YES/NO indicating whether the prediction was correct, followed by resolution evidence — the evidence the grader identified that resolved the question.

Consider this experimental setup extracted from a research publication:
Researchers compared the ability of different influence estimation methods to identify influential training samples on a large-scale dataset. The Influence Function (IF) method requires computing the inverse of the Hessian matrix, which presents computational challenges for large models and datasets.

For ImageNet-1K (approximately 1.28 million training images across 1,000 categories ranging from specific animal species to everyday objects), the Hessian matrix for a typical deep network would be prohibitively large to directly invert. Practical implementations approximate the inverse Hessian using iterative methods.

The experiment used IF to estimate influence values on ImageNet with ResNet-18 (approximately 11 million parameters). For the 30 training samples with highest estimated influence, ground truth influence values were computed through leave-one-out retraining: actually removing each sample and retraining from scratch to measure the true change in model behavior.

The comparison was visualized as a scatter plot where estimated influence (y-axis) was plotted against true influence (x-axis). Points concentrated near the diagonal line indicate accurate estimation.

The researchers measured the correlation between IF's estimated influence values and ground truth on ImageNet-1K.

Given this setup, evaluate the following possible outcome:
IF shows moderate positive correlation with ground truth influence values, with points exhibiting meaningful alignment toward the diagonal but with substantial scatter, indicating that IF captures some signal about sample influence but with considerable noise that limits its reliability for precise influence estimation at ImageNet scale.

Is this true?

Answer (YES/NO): NO